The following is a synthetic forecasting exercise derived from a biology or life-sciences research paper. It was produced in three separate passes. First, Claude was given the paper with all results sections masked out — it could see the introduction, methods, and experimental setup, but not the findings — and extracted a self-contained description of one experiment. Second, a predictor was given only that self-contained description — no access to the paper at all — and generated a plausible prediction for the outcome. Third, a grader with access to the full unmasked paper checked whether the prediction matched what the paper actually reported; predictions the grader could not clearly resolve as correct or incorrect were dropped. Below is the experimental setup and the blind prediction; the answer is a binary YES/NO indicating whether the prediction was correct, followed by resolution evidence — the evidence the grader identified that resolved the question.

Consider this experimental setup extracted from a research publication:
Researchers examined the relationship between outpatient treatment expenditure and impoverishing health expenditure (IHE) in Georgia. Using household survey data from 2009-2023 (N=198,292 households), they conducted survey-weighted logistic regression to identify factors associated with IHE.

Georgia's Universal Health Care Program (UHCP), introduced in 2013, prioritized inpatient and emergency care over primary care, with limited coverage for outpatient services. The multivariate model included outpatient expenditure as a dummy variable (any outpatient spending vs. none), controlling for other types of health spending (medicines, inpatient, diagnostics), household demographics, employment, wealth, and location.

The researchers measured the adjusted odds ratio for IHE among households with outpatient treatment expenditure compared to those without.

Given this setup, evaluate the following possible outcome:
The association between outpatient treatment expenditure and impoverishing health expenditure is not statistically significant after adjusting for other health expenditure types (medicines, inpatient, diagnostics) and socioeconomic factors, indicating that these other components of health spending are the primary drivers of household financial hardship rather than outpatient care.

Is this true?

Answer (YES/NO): YES